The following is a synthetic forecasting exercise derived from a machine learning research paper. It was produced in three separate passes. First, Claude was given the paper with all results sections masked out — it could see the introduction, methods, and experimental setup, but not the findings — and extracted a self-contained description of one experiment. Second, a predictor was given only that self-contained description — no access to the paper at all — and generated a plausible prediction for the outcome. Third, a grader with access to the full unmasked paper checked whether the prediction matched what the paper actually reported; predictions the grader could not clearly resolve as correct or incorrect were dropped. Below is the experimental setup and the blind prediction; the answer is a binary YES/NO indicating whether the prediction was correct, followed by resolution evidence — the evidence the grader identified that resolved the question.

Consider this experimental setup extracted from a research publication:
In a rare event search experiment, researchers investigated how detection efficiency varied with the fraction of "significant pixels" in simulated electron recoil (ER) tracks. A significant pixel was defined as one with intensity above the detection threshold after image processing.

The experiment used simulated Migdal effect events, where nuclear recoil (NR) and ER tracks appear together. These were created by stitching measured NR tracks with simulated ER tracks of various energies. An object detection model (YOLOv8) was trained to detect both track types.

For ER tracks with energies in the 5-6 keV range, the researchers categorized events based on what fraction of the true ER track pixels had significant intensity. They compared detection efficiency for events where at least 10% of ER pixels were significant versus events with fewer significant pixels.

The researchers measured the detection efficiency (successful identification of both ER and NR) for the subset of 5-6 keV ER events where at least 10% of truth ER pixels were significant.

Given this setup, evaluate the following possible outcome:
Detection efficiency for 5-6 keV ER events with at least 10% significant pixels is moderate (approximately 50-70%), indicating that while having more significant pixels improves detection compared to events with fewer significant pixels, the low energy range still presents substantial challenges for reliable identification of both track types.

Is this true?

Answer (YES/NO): YES